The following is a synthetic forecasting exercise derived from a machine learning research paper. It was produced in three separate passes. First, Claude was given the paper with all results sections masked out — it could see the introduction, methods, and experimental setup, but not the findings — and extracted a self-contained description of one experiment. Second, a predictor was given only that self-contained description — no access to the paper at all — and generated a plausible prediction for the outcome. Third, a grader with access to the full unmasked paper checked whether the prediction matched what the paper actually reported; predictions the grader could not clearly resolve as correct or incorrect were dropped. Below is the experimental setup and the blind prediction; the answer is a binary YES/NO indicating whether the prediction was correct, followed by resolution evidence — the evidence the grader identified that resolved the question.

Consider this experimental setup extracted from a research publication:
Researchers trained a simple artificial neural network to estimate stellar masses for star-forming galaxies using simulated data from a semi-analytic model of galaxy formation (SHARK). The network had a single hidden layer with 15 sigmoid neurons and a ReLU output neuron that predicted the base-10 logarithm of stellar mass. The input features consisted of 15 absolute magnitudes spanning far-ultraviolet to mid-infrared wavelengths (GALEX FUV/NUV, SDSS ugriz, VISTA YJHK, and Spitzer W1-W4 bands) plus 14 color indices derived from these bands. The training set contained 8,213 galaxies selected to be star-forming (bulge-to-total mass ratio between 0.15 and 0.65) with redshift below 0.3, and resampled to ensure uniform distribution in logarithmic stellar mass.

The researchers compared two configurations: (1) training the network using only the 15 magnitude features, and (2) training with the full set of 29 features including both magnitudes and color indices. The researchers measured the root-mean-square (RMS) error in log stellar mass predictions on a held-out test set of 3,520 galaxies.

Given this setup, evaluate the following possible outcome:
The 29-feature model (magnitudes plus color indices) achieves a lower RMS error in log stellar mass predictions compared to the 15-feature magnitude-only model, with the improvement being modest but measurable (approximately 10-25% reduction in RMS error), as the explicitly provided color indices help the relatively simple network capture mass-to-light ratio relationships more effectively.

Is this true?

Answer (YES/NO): NO